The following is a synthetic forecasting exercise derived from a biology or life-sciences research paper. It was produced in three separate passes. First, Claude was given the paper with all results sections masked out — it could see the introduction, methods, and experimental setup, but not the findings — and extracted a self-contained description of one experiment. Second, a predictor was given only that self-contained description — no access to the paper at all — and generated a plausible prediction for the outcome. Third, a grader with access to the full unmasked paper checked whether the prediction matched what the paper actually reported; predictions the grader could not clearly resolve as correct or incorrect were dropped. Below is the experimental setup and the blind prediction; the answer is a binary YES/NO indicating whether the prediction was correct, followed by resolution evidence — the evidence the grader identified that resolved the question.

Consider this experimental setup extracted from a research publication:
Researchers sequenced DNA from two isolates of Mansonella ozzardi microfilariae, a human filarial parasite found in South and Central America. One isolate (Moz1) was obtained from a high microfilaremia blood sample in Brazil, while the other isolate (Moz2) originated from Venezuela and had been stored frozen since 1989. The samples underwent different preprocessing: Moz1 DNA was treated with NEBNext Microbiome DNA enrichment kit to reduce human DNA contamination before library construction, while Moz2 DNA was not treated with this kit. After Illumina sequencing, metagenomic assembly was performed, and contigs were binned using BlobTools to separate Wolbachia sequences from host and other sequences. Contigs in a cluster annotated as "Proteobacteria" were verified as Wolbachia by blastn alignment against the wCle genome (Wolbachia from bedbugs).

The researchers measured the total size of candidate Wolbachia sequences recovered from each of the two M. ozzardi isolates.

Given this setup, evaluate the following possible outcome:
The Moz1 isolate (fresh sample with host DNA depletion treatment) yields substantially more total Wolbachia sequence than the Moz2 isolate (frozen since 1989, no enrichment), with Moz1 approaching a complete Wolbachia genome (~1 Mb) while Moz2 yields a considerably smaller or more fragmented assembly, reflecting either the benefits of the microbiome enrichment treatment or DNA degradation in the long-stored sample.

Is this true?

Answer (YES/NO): NO